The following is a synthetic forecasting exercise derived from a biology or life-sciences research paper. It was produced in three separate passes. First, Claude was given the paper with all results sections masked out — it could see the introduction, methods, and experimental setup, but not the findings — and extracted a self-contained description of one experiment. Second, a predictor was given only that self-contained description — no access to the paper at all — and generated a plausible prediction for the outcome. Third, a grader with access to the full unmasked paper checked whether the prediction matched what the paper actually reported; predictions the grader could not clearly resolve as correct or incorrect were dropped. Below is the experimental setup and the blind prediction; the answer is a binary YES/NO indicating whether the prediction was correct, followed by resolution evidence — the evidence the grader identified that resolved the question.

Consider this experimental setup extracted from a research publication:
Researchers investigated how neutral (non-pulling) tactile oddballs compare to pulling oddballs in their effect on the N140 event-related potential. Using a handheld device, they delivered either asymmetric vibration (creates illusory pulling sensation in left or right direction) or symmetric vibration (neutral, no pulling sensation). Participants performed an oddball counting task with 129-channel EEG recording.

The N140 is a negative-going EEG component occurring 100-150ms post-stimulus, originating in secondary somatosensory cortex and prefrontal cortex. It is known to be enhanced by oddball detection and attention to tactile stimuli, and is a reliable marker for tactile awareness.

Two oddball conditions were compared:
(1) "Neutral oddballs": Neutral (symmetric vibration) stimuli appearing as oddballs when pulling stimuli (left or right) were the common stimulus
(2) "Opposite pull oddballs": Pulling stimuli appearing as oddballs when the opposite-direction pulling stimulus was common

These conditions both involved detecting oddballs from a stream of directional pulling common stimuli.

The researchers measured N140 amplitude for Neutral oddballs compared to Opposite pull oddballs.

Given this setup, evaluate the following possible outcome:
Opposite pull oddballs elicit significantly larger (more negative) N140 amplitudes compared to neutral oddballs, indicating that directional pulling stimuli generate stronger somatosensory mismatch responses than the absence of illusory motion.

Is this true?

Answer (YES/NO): NO